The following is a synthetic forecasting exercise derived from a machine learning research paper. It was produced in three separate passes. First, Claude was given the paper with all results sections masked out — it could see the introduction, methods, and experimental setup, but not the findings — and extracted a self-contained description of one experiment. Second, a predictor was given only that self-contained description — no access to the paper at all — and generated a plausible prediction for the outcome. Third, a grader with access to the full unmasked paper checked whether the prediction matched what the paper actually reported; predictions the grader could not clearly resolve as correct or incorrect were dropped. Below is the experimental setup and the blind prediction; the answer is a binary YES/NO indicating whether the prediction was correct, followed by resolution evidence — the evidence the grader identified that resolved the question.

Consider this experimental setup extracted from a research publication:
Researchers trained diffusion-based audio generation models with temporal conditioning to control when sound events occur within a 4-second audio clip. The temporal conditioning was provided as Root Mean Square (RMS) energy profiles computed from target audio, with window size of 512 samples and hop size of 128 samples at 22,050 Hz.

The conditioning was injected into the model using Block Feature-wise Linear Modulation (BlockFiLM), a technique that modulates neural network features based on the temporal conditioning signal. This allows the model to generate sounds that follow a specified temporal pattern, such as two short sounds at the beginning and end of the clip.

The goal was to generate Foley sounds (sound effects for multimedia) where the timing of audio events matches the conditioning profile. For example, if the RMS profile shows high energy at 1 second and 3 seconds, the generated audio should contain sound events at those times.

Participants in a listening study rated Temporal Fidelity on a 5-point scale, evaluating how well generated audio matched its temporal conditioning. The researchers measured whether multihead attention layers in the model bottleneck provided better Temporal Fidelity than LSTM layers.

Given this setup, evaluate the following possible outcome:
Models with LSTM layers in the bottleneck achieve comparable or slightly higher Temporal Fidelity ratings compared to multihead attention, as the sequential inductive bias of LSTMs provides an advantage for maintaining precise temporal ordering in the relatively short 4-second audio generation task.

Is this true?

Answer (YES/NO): NO